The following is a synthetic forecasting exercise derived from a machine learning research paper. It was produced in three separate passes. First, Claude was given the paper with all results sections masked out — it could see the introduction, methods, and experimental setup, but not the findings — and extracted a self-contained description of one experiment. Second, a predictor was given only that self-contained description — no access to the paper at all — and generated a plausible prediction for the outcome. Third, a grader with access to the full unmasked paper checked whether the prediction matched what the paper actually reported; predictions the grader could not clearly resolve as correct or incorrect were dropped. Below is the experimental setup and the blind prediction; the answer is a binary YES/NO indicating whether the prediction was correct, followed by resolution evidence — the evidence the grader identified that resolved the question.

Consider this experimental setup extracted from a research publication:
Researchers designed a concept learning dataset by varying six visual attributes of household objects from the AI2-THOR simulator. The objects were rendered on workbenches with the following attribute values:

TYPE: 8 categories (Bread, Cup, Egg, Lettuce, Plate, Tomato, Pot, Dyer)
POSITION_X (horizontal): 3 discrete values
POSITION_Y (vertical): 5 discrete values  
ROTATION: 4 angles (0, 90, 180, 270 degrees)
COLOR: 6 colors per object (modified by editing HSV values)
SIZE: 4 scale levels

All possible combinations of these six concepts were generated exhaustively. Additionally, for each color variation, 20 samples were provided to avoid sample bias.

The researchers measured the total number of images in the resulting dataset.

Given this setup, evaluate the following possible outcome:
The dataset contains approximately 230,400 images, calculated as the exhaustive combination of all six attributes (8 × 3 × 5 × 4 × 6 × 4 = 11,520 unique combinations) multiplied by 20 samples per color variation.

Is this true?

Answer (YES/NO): NO